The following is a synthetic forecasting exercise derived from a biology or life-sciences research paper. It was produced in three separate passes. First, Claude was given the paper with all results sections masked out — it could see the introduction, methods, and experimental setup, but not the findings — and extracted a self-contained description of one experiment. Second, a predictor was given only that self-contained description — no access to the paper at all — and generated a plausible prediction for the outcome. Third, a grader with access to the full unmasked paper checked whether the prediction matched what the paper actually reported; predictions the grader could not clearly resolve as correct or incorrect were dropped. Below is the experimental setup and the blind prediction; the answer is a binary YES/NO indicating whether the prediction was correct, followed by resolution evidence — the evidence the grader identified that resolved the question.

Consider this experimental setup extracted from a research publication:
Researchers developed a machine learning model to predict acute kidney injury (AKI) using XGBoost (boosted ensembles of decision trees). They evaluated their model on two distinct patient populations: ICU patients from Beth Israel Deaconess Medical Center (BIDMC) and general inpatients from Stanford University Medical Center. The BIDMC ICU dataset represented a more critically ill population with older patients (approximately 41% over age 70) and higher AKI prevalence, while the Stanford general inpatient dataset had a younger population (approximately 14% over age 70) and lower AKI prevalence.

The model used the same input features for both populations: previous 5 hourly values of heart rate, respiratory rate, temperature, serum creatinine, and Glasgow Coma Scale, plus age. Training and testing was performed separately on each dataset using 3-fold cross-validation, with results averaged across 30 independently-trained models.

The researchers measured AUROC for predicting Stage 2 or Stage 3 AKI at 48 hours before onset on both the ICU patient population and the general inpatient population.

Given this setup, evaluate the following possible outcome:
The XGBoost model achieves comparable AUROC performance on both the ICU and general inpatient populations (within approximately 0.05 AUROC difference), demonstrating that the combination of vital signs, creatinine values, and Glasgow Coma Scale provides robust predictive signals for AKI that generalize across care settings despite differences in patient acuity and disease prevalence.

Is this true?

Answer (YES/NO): YES